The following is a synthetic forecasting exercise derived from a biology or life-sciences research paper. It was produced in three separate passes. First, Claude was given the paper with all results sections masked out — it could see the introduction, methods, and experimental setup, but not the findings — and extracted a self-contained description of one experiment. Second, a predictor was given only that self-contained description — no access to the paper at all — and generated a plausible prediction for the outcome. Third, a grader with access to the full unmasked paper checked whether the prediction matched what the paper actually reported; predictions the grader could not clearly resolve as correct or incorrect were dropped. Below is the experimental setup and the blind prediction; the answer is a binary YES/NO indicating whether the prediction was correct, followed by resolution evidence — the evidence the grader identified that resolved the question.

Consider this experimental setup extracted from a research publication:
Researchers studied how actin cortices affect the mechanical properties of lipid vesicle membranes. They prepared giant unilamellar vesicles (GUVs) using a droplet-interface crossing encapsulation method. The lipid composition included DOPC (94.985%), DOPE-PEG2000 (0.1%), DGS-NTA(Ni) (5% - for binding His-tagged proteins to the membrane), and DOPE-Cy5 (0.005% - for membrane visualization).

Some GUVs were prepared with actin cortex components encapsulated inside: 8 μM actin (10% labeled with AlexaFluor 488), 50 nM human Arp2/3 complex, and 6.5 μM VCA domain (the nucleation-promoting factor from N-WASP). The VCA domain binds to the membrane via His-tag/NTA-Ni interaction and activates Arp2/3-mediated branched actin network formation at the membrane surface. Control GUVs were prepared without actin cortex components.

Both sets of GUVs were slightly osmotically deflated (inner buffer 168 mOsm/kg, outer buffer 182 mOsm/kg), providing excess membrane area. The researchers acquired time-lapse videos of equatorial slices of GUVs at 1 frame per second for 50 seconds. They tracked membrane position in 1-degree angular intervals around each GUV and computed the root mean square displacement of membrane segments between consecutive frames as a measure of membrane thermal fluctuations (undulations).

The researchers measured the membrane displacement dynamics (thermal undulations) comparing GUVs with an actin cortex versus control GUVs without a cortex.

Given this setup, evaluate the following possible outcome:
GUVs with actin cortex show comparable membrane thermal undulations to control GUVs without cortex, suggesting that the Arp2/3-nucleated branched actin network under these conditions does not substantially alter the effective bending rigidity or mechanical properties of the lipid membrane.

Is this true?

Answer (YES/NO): NO